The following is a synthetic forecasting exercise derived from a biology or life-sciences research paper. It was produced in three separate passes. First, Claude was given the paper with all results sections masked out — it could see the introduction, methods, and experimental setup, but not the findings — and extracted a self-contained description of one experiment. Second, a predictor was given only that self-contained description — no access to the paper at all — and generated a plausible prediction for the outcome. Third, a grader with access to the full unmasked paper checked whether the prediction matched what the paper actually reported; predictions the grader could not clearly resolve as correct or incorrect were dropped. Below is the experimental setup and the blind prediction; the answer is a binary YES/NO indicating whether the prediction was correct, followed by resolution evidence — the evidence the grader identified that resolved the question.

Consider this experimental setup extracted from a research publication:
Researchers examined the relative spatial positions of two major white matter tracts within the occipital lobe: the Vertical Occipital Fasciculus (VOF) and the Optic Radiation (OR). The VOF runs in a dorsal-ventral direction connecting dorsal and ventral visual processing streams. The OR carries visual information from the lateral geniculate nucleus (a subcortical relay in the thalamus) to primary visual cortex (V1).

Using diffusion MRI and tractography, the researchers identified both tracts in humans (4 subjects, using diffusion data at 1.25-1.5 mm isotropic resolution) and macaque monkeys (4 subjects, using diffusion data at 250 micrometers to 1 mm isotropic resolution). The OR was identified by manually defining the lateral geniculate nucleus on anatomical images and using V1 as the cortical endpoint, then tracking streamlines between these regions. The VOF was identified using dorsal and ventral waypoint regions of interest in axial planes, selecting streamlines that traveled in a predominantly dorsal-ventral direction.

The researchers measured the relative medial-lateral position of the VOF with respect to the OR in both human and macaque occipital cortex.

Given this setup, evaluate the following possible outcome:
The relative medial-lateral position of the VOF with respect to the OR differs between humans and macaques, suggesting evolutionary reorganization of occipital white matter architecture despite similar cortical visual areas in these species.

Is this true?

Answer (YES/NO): NO